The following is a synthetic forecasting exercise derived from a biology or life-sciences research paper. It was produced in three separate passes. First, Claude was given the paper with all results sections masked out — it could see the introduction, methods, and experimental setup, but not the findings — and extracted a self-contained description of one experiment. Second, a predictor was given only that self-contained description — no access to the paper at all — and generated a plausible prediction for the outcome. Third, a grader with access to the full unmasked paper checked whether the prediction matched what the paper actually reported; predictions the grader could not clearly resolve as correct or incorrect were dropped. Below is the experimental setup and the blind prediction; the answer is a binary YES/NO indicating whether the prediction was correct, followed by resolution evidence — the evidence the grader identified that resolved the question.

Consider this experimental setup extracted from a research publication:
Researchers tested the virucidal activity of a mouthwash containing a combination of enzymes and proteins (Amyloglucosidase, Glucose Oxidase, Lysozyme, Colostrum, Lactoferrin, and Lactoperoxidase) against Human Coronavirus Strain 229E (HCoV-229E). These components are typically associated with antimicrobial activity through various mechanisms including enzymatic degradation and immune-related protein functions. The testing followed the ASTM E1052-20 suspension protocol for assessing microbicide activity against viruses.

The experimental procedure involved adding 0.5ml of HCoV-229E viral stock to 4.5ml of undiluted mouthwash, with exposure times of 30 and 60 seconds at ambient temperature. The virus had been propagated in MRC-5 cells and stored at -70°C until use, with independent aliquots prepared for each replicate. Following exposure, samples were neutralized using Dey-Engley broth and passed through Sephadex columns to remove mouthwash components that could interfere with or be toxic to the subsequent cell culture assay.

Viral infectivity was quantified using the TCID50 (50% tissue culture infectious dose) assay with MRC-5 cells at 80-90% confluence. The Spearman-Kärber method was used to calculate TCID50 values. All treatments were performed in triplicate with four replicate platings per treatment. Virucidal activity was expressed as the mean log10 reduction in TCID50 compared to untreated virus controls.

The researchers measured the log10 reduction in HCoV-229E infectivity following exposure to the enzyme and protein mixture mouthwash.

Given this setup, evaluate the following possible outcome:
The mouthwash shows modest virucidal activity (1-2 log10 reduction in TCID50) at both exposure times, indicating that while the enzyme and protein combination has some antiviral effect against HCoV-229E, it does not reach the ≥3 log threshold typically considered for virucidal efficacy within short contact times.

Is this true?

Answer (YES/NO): NO